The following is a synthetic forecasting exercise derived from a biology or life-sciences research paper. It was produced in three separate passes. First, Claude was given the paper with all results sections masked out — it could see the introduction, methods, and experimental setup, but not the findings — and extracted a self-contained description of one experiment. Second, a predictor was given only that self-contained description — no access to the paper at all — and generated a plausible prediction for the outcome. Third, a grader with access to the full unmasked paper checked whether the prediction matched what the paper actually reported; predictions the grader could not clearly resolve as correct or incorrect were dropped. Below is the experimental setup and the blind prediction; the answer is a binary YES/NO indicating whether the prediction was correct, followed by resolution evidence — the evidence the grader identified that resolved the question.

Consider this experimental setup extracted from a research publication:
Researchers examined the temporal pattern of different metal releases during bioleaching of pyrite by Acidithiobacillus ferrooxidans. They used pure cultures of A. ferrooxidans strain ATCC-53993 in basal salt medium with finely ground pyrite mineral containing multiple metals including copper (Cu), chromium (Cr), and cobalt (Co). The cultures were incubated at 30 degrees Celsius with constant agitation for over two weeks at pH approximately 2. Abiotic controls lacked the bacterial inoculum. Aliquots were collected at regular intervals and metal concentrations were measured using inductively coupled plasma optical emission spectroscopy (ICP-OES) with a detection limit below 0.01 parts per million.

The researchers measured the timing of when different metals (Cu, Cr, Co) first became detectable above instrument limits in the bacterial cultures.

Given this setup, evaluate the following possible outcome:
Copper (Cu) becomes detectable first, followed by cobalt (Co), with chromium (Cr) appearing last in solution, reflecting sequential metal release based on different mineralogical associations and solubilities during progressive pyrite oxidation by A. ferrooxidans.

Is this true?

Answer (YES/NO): NO